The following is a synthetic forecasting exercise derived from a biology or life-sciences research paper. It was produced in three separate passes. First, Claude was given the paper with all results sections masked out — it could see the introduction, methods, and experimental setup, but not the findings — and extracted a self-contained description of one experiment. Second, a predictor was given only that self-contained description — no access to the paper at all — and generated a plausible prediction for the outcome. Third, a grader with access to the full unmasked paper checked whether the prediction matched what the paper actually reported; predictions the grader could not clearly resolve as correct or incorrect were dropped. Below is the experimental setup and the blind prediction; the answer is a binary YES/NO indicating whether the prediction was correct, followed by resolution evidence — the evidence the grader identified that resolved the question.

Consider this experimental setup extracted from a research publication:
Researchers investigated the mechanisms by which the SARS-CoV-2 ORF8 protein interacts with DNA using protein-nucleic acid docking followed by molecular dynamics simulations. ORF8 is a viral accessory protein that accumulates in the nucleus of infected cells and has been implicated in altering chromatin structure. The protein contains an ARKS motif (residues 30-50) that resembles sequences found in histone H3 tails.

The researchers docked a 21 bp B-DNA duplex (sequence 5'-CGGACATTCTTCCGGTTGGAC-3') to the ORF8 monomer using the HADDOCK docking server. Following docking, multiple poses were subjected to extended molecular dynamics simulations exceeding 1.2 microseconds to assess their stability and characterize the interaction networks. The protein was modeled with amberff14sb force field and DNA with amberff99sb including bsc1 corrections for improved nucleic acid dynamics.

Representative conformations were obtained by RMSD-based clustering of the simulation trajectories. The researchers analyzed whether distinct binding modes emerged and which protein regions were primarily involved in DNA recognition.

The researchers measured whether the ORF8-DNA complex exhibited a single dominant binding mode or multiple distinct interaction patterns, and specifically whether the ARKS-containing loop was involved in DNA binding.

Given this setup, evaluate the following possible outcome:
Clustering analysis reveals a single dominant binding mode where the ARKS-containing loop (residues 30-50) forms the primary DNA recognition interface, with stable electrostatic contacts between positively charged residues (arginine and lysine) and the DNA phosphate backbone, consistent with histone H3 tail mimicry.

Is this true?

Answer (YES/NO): NO